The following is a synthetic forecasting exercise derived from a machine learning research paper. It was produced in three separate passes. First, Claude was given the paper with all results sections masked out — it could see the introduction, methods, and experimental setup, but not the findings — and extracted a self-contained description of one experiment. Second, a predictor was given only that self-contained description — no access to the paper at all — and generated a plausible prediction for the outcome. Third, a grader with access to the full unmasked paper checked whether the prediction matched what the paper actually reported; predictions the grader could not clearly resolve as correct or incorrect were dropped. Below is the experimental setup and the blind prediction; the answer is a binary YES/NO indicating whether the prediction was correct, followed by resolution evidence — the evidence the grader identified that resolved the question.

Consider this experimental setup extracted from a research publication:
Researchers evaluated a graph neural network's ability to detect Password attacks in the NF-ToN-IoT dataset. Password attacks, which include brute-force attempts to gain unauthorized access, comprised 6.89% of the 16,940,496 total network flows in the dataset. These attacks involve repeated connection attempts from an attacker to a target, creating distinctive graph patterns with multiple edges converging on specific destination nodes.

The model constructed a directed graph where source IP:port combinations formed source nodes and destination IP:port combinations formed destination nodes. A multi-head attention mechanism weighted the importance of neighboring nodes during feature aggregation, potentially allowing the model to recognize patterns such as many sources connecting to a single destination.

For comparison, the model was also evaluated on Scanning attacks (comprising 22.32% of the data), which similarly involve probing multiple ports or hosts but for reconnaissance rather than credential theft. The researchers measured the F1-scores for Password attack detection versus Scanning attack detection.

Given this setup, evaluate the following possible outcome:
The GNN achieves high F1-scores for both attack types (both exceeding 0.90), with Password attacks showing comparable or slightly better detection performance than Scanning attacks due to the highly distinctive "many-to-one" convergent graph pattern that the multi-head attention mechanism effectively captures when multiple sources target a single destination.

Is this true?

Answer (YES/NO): NO